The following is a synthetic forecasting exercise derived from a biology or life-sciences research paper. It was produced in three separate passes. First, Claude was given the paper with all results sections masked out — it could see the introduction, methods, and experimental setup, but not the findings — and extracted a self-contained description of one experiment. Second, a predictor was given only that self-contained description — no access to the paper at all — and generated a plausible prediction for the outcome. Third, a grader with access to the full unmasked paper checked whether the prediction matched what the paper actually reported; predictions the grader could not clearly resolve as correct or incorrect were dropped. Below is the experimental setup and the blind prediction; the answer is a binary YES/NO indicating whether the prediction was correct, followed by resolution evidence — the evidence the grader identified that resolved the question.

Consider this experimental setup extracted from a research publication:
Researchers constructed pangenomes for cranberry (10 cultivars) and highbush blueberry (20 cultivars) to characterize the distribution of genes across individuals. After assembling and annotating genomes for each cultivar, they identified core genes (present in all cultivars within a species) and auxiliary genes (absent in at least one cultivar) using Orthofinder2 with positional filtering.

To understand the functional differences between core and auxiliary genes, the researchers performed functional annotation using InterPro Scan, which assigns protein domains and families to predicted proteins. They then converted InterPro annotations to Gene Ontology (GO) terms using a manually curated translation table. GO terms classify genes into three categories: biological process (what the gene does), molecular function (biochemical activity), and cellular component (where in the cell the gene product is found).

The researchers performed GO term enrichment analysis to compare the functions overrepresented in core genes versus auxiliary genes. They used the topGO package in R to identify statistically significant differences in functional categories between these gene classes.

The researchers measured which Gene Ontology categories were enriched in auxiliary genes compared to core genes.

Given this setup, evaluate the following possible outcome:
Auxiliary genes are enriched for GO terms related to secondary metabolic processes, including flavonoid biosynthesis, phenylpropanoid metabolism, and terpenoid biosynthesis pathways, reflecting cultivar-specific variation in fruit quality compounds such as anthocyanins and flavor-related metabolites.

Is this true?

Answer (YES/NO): YES